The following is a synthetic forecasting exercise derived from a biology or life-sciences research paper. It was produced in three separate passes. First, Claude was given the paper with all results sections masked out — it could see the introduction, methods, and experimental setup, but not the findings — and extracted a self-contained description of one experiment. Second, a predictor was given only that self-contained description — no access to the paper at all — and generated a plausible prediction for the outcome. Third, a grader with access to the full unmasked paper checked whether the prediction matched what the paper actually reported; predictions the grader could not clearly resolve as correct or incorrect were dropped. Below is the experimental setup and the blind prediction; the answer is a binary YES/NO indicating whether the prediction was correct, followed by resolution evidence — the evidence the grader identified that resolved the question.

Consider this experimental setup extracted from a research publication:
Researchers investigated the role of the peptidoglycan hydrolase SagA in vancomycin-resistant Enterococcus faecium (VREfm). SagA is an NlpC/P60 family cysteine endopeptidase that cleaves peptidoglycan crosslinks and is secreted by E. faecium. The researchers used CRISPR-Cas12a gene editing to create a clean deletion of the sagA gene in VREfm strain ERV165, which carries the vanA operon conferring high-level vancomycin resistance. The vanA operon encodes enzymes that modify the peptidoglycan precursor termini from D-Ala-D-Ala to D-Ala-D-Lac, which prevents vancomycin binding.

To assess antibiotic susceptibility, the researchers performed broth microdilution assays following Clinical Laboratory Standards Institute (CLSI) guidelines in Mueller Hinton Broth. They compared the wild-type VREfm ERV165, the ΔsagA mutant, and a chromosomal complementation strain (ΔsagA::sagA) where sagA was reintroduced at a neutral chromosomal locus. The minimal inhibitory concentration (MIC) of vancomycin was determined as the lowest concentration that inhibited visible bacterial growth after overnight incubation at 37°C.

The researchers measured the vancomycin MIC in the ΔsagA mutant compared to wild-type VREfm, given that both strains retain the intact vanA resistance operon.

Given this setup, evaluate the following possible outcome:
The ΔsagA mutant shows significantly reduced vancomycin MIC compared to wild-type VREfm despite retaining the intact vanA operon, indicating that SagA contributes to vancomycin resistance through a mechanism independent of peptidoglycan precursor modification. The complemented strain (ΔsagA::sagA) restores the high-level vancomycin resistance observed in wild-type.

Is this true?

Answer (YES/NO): YES